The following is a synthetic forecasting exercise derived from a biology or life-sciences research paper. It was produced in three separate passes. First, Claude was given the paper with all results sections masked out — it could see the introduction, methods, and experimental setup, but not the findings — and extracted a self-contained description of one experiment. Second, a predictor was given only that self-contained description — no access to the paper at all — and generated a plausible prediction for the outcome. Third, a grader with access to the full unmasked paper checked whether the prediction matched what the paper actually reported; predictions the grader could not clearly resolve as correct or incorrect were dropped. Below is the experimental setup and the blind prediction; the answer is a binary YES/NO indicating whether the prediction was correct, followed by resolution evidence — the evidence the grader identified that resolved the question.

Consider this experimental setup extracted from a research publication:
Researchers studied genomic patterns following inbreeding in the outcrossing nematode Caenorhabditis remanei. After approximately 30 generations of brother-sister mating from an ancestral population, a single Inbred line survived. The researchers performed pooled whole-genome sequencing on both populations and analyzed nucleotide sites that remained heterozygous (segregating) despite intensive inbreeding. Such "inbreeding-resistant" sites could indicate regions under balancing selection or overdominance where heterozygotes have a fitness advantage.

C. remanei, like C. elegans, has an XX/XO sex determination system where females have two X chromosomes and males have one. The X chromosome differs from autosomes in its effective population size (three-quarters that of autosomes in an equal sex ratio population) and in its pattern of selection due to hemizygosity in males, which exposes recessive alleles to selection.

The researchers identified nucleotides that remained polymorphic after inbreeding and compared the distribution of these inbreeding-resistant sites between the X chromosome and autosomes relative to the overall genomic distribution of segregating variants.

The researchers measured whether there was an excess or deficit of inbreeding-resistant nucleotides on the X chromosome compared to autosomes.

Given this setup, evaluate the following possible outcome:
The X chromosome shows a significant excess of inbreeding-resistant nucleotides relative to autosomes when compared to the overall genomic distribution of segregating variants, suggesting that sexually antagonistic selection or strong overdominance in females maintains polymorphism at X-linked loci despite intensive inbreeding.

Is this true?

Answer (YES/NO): YES